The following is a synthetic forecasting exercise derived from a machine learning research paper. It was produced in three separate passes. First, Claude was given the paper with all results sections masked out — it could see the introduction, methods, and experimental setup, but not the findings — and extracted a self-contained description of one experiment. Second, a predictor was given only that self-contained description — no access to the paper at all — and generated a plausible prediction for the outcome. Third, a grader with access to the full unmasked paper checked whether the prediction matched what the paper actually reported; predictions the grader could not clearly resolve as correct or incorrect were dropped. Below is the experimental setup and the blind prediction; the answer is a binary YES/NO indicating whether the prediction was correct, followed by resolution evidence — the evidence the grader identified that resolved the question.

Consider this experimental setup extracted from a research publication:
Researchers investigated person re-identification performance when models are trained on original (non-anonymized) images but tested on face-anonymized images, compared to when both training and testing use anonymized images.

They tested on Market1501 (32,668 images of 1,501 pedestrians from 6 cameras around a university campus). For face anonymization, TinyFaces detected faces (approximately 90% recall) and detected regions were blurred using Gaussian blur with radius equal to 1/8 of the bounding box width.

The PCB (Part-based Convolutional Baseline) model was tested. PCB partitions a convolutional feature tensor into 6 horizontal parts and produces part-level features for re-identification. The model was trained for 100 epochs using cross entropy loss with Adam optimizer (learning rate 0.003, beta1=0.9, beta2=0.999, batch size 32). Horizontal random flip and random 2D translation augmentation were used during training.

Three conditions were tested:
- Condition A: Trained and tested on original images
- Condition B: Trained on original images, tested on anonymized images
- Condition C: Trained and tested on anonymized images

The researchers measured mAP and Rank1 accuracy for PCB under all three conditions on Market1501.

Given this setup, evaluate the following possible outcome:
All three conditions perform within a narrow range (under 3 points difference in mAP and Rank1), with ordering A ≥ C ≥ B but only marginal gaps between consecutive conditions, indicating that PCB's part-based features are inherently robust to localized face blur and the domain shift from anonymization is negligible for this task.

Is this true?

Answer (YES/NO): NO